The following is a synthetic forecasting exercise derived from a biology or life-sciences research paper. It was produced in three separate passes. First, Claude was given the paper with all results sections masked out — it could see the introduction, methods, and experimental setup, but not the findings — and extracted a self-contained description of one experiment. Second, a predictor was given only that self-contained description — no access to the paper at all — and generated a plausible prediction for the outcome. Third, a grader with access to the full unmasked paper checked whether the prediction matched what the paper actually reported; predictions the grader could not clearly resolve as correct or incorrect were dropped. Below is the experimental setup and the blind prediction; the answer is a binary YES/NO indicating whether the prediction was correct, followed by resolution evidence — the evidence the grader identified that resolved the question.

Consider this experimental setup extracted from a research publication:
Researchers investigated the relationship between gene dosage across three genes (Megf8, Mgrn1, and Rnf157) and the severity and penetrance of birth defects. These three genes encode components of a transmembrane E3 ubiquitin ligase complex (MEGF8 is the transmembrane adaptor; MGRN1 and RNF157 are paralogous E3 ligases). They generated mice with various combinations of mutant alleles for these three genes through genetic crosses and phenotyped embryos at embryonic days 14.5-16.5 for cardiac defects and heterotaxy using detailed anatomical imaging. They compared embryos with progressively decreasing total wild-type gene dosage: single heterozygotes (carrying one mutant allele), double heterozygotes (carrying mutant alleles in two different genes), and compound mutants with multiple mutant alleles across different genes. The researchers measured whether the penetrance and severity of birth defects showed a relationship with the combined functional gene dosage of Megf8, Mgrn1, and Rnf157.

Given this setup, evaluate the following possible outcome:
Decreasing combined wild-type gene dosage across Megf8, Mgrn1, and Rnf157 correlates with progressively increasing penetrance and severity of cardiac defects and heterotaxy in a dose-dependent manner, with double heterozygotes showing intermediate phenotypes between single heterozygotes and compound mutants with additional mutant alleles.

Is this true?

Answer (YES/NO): YES